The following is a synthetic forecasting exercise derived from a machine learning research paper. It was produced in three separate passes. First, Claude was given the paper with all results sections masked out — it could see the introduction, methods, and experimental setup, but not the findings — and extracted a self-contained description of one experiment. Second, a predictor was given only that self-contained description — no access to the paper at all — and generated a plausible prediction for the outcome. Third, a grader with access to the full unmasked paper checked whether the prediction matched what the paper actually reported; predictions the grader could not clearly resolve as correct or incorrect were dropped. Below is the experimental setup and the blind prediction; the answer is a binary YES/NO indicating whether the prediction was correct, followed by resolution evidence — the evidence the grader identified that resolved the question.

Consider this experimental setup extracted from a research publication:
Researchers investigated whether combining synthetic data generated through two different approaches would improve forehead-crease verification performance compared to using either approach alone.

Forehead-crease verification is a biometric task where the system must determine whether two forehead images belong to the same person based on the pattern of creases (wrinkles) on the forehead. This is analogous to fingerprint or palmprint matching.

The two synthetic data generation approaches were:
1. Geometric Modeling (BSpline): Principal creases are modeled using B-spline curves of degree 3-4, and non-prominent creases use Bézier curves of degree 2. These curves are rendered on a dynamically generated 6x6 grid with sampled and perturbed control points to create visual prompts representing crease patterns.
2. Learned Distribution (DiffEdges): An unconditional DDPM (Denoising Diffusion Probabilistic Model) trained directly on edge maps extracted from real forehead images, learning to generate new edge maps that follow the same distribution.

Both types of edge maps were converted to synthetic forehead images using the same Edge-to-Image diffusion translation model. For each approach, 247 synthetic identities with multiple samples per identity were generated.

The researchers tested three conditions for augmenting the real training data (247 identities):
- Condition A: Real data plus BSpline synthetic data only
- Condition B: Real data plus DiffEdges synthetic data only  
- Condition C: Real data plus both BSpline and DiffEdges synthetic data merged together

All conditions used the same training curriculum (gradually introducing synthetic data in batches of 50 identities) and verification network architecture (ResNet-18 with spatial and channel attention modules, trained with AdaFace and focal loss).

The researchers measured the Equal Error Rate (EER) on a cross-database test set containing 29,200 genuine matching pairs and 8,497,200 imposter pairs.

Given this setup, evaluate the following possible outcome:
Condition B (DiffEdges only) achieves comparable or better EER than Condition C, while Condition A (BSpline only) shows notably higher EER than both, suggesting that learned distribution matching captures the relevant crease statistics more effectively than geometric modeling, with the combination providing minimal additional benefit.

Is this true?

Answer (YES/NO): NO